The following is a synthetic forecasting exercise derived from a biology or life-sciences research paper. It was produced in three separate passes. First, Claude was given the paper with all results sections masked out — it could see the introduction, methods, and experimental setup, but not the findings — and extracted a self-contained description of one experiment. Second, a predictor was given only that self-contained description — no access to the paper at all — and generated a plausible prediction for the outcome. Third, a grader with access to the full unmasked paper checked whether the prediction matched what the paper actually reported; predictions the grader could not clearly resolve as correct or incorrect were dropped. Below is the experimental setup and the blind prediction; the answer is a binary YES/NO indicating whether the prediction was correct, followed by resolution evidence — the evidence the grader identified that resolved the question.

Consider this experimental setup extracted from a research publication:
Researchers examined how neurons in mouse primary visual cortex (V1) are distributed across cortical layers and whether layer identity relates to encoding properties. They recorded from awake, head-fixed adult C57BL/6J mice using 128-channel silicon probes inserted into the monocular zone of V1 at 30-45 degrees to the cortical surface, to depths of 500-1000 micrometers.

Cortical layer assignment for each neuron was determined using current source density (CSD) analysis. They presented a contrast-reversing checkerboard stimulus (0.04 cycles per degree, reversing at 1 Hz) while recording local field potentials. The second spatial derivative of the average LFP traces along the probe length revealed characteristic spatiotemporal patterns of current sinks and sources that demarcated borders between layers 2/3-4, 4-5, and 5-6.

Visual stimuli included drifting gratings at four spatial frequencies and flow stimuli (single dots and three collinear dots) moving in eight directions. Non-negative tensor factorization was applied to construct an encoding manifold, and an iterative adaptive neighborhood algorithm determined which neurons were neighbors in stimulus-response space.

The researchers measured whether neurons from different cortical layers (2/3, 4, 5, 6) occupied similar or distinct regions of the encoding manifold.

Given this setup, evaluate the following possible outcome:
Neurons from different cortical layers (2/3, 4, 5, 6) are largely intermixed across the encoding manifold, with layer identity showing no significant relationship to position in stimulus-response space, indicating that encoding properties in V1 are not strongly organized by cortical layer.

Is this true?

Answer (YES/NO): NO